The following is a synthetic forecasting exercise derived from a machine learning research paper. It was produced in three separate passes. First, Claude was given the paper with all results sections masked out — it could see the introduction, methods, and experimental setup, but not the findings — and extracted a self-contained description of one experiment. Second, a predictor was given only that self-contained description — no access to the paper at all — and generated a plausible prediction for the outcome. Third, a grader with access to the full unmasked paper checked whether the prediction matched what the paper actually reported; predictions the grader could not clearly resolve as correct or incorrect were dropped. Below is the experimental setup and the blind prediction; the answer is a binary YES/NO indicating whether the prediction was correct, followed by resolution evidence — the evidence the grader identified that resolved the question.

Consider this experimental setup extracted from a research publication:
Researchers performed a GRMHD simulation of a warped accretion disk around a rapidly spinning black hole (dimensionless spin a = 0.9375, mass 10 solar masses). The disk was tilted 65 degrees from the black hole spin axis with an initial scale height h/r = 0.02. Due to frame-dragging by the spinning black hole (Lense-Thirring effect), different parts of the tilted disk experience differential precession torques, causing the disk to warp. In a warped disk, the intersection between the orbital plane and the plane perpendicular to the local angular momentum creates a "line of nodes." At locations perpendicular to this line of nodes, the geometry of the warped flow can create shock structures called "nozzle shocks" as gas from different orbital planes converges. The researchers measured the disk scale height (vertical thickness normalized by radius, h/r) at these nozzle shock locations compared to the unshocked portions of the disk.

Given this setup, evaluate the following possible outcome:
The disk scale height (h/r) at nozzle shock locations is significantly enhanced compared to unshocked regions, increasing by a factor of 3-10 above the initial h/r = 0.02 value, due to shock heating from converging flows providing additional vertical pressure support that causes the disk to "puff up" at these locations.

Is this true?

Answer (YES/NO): NO